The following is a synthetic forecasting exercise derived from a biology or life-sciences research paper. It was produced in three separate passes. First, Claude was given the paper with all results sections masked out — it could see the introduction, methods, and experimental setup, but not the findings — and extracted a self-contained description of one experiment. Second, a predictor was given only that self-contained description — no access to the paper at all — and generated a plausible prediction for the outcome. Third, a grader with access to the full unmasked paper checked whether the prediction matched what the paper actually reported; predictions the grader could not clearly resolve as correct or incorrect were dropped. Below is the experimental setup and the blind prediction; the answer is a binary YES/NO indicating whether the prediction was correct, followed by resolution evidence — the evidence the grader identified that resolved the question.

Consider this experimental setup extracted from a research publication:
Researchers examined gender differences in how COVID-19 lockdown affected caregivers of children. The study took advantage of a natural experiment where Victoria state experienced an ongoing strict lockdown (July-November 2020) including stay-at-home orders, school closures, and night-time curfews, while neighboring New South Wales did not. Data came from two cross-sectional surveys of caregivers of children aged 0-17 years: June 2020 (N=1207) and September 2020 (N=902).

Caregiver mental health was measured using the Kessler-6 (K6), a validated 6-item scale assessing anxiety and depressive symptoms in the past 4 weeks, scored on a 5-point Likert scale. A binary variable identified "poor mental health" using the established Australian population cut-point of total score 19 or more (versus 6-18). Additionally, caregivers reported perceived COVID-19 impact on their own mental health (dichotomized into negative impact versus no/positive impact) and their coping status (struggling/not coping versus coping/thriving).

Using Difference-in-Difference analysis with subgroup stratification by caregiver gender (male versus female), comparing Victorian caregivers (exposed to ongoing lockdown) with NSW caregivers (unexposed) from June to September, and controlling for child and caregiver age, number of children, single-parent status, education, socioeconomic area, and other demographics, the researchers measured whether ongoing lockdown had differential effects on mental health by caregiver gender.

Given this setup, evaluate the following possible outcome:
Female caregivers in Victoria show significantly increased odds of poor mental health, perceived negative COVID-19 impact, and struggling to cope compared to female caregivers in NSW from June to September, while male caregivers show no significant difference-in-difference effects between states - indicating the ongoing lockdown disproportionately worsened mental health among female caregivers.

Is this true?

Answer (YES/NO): NO